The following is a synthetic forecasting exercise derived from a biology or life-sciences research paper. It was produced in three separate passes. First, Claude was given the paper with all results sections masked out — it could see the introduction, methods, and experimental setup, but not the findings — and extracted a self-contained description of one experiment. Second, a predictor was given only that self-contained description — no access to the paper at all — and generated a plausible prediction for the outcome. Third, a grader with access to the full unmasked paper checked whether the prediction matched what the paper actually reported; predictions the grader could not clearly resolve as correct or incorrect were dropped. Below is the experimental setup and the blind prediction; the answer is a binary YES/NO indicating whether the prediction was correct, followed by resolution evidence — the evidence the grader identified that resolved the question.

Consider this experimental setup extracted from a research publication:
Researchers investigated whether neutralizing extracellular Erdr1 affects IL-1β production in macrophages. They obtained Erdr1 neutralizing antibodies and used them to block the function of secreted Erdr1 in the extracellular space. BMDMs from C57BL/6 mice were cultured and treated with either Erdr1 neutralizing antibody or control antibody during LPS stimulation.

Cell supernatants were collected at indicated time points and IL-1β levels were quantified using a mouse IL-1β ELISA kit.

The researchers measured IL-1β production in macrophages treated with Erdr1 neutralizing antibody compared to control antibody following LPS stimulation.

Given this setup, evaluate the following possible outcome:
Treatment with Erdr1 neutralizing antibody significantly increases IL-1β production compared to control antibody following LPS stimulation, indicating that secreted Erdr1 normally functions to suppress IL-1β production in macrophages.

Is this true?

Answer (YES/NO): NO